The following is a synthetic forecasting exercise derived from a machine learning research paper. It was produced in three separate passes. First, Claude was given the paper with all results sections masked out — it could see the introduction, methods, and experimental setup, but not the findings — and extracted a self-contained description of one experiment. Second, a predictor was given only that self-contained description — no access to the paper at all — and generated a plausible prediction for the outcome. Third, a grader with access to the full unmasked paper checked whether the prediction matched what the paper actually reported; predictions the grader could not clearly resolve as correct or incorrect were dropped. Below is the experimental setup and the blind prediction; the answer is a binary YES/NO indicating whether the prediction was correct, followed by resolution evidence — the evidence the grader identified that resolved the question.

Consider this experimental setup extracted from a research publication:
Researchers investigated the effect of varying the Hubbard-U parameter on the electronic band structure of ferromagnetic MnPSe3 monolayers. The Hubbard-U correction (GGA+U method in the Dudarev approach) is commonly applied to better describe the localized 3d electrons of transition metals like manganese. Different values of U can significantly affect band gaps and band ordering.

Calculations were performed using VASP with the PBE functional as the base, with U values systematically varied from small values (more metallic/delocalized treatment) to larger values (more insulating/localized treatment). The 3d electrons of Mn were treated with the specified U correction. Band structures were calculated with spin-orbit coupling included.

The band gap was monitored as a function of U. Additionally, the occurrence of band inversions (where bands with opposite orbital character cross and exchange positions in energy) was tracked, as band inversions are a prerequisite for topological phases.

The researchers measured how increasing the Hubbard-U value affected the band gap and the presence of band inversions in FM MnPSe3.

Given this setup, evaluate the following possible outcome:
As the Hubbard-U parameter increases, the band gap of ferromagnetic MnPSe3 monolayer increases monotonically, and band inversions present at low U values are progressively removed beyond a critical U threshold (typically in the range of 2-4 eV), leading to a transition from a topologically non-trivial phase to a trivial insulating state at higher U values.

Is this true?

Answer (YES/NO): NO